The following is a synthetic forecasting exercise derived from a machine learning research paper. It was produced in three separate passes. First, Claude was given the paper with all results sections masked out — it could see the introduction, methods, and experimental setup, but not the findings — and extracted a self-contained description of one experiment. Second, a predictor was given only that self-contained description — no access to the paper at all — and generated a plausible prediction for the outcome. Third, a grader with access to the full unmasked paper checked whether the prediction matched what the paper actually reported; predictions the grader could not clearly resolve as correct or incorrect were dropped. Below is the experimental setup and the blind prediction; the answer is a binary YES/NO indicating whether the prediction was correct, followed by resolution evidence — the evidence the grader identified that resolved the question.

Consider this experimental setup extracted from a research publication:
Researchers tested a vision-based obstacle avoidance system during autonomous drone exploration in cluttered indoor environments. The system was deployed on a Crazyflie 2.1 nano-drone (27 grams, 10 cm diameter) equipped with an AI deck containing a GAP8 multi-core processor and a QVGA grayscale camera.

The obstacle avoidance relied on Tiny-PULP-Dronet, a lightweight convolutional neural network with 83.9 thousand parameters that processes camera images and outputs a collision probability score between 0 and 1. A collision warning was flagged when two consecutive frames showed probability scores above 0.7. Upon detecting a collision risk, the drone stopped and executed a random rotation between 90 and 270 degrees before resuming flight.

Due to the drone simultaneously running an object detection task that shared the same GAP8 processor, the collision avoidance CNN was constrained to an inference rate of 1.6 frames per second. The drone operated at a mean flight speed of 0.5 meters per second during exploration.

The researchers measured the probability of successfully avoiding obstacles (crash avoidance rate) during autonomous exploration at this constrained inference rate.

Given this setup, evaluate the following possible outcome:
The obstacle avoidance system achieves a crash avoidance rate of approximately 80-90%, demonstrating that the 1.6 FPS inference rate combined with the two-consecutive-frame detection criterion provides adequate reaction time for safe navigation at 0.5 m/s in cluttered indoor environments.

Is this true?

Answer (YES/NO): NO